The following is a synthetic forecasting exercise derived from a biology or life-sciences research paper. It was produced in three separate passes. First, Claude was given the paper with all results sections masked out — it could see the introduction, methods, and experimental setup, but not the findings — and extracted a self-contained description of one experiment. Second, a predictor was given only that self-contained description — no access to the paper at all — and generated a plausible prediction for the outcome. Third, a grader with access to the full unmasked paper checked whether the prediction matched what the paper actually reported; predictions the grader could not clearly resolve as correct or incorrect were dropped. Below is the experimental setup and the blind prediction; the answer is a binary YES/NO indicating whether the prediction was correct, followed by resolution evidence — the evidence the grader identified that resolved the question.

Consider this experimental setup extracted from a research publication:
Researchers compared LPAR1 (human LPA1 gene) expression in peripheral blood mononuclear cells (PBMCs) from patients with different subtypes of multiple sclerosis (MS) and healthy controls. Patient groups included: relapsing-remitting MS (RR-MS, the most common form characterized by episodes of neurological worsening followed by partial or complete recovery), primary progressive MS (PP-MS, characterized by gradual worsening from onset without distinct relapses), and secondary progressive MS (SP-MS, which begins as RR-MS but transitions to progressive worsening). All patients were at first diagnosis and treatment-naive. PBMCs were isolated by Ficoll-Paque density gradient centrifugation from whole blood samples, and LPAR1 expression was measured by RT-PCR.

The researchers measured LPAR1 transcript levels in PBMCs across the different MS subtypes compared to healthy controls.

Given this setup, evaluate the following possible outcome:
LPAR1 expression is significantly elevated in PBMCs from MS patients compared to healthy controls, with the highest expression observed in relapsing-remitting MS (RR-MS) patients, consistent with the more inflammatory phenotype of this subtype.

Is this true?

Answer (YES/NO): NO